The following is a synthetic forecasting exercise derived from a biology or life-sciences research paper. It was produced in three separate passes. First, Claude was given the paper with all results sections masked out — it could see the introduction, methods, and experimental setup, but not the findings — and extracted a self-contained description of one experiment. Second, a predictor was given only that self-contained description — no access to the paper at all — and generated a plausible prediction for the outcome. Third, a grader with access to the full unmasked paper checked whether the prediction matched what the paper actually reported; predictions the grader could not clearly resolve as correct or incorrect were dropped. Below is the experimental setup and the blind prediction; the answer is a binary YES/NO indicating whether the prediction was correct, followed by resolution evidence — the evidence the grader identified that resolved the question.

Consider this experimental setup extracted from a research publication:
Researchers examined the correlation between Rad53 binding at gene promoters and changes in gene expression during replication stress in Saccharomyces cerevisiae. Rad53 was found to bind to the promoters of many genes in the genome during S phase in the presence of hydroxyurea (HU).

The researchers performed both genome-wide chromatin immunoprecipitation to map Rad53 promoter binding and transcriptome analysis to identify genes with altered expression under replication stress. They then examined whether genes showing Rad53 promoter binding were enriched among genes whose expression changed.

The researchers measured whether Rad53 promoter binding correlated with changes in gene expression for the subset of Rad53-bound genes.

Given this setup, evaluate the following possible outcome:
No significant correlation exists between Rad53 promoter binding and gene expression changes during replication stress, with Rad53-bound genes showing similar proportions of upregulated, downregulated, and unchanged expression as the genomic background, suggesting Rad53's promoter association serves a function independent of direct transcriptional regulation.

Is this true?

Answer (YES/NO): NO